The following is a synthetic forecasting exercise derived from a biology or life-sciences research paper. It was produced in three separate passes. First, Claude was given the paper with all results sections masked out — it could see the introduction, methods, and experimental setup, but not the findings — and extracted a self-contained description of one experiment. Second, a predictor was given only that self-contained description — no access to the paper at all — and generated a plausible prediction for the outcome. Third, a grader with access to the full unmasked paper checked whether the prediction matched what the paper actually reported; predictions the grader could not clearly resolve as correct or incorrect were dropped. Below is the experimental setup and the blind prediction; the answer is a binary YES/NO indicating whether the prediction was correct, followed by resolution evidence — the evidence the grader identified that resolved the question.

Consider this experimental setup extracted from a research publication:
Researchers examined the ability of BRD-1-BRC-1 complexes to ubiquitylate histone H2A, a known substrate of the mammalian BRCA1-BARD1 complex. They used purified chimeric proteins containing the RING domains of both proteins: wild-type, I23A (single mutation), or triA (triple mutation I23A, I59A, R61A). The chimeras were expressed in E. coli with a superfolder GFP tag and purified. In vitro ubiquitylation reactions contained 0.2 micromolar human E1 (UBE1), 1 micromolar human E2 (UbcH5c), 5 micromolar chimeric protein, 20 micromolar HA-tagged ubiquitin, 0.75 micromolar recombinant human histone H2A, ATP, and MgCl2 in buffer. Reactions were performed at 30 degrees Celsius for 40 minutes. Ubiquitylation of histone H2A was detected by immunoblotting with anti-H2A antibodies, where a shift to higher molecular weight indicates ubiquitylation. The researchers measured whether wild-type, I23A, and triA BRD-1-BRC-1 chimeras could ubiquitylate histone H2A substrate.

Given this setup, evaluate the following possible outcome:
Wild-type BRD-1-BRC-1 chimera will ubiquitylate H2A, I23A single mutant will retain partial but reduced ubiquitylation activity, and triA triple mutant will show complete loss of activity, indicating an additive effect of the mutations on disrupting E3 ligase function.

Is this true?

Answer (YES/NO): NO